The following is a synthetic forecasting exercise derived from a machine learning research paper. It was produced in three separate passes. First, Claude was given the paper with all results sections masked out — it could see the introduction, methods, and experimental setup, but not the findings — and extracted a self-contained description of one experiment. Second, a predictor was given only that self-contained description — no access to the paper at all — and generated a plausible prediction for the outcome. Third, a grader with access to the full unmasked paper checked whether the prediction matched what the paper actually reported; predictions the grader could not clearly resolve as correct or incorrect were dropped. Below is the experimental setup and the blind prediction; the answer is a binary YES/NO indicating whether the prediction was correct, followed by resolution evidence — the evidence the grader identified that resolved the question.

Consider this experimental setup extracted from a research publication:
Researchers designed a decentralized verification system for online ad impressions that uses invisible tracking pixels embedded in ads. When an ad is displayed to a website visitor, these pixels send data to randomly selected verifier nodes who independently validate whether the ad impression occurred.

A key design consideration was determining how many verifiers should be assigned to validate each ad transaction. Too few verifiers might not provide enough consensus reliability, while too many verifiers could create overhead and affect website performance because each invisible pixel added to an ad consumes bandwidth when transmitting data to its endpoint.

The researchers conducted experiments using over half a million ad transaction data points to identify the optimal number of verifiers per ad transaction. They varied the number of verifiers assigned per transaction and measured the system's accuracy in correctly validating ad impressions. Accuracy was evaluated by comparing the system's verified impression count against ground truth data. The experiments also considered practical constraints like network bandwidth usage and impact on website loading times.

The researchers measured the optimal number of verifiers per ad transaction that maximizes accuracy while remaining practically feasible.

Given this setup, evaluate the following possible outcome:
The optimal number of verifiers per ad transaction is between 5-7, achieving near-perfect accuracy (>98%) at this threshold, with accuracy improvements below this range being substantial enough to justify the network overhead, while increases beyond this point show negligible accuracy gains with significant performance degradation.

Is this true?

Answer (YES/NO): NO